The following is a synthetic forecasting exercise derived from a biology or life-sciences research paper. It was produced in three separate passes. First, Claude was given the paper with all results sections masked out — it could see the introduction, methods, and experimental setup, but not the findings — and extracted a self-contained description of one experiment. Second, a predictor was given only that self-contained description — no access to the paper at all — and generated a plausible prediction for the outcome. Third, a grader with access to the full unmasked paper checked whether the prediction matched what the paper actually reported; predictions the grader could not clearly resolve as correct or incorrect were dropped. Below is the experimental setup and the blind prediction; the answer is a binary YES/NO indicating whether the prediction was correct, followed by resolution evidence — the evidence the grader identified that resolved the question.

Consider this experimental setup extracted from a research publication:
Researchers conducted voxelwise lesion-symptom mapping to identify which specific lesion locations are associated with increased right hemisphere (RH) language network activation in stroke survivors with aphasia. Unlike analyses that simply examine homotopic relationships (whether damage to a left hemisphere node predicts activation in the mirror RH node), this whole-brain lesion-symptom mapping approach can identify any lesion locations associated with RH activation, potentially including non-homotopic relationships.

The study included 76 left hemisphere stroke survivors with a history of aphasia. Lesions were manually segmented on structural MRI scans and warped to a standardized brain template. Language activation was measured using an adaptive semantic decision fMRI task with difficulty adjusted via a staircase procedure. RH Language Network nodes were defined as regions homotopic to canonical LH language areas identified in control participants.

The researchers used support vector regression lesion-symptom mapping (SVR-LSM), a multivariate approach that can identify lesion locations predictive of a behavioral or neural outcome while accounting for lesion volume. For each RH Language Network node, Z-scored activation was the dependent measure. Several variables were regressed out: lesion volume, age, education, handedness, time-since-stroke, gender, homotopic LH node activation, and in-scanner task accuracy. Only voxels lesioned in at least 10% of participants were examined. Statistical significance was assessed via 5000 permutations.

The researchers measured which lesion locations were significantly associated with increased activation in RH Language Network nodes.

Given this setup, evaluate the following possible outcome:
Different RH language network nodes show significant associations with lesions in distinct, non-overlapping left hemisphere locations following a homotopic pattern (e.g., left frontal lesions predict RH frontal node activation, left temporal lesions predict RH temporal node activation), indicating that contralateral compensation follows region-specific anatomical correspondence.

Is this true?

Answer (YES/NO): NO